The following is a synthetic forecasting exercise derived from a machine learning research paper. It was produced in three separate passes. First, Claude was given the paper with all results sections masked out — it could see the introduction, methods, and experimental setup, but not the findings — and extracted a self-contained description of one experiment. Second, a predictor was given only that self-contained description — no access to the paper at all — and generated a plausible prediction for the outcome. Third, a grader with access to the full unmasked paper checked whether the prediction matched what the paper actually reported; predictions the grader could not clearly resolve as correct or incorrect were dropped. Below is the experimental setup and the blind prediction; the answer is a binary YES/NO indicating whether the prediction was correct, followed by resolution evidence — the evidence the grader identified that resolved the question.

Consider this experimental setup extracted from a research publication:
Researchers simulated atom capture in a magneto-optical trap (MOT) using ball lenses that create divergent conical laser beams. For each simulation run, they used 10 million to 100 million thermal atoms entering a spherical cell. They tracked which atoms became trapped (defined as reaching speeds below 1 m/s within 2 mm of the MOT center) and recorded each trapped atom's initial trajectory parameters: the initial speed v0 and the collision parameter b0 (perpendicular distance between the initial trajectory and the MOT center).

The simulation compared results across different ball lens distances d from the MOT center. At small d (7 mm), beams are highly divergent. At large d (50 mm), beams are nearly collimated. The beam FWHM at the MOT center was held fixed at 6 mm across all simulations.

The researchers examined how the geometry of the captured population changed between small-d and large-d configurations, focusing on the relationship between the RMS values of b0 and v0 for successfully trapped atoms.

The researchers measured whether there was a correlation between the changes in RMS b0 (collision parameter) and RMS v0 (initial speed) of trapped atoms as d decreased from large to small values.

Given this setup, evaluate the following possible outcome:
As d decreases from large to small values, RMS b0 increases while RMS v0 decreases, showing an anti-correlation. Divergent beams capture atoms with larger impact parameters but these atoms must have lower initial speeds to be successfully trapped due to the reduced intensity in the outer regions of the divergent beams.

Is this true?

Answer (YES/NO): NO